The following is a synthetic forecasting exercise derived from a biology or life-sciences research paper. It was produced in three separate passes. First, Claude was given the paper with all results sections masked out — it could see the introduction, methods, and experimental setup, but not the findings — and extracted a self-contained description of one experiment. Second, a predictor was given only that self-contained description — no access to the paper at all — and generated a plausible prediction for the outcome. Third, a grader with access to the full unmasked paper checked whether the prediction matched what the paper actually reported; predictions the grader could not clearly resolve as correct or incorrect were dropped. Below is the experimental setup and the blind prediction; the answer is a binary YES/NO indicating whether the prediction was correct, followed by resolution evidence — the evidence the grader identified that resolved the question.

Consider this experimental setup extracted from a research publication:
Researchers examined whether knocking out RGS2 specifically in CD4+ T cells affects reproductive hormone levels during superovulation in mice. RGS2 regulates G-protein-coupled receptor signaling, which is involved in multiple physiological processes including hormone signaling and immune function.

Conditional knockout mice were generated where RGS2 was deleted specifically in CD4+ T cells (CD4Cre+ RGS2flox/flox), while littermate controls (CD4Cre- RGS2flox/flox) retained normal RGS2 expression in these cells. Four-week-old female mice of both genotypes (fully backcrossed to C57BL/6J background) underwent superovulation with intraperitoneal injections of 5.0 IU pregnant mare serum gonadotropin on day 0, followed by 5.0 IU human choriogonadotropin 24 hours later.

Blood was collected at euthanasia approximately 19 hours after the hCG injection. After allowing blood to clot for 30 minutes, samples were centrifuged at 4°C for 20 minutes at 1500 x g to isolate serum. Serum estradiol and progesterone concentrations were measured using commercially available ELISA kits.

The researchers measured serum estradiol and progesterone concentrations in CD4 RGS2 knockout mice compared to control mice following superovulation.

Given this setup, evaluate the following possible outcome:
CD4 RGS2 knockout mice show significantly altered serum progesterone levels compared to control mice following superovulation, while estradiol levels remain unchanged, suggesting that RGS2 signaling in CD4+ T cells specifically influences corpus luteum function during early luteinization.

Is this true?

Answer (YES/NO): NO